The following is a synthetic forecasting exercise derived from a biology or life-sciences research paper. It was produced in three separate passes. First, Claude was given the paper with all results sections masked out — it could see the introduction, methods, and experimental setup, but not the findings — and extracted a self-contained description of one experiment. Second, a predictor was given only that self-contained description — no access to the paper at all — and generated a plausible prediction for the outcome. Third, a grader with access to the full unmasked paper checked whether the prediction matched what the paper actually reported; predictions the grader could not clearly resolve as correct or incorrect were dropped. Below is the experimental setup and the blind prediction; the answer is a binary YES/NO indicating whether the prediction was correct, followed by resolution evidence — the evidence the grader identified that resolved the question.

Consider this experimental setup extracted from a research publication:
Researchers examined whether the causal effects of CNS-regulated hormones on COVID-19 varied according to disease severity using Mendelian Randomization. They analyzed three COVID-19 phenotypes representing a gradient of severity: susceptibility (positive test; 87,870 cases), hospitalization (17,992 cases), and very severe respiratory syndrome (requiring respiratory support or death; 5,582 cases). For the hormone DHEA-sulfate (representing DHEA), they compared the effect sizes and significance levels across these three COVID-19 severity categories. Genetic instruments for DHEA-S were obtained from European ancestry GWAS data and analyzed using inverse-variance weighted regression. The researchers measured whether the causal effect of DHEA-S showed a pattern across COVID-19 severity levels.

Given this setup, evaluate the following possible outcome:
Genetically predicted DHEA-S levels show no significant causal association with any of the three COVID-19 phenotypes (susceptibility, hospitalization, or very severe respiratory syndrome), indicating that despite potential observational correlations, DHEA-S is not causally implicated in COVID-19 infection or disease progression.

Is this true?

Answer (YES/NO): NO